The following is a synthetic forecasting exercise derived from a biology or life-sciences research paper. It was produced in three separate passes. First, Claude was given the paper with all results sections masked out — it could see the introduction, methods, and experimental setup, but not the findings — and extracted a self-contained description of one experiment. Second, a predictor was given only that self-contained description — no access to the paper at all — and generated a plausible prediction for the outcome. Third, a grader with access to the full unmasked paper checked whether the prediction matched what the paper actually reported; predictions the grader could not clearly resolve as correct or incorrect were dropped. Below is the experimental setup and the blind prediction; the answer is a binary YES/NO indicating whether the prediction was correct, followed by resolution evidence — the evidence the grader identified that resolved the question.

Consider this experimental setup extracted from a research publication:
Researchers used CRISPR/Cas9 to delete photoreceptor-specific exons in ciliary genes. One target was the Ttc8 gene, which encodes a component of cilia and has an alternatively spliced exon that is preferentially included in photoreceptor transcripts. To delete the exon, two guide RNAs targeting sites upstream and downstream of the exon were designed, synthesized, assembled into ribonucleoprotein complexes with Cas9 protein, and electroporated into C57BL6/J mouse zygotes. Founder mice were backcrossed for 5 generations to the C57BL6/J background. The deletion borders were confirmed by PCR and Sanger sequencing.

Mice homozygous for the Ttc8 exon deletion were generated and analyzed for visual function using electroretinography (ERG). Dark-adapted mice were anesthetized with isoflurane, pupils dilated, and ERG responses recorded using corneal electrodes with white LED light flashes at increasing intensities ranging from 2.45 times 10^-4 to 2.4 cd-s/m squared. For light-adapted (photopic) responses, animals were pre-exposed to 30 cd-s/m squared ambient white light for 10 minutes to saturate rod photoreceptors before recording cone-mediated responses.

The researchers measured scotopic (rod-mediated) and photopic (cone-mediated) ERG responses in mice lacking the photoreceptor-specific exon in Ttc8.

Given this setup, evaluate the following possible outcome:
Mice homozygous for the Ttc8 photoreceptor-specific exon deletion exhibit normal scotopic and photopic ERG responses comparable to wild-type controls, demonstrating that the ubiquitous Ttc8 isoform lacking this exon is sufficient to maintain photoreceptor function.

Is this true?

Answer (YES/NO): YES